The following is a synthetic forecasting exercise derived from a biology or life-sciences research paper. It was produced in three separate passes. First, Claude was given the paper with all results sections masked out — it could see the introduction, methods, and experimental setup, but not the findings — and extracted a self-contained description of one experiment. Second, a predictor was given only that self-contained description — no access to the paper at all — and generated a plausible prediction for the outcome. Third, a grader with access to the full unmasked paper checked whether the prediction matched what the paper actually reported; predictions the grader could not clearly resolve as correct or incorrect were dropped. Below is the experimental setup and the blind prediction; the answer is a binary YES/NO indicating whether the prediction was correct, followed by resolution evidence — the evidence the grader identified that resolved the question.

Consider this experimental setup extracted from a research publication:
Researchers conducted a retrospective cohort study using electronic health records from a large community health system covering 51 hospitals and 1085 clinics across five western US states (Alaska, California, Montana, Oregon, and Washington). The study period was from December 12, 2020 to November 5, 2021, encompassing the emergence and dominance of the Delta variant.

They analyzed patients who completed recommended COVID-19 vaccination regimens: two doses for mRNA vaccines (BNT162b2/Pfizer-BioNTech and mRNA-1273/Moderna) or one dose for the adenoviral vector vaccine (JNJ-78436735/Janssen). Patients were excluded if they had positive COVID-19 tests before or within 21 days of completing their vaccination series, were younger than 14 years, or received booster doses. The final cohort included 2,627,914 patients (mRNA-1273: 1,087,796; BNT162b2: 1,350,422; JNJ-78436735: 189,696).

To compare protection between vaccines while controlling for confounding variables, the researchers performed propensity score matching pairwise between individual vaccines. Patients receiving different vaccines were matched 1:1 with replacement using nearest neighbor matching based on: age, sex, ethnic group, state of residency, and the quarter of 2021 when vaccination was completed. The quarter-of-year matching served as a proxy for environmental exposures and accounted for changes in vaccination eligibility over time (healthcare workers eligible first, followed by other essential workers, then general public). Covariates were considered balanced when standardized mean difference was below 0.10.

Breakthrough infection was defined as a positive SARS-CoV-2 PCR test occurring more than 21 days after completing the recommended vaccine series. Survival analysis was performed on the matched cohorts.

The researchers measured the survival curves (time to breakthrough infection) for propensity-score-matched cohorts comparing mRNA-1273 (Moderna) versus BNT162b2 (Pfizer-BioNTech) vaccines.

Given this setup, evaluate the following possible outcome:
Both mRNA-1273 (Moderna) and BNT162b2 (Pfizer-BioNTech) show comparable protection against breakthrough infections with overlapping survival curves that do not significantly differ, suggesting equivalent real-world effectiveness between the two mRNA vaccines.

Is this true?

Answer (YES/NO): NO